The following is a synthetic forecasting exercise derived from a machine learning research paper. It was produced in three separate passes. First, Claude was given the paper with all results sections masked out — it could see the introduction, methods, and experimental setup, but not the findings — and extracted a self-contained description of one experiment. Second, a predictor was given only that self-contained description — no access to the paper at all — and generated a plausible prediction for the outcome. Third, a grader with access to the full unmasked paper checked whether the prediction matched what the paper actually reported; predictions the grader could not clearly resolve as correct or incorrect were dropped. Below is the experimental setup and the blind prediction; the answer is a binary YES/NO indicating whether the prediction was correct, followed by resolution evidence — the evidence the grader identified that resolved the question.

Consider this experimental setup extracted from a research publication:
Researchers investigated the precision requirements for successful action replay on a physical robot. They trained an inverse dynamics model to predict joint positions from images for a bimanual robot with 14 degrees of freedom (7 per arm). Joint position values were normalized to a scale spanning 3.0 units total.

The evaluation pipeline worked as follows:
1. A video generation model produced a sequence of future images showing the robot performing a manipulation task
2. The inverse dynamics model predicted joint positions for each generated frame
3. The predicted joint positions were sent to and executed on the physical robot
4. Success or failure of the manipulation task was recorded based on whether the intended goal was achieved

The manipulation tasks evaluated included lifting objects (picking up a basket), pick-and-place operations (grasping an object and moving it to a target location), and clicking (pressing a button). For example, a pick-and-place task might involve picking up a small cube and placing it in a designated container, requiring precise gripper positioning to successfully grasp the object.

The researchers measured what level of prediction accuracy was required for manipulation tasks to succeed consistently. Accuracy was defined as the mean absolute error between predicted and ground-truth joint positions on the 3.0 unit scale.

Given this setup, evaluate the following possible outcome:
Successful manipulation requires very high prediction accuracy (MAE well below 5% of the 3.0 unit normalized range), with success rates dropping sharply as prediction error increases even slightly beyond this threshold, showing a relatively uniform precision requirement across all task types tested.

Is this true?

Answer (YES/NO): YES